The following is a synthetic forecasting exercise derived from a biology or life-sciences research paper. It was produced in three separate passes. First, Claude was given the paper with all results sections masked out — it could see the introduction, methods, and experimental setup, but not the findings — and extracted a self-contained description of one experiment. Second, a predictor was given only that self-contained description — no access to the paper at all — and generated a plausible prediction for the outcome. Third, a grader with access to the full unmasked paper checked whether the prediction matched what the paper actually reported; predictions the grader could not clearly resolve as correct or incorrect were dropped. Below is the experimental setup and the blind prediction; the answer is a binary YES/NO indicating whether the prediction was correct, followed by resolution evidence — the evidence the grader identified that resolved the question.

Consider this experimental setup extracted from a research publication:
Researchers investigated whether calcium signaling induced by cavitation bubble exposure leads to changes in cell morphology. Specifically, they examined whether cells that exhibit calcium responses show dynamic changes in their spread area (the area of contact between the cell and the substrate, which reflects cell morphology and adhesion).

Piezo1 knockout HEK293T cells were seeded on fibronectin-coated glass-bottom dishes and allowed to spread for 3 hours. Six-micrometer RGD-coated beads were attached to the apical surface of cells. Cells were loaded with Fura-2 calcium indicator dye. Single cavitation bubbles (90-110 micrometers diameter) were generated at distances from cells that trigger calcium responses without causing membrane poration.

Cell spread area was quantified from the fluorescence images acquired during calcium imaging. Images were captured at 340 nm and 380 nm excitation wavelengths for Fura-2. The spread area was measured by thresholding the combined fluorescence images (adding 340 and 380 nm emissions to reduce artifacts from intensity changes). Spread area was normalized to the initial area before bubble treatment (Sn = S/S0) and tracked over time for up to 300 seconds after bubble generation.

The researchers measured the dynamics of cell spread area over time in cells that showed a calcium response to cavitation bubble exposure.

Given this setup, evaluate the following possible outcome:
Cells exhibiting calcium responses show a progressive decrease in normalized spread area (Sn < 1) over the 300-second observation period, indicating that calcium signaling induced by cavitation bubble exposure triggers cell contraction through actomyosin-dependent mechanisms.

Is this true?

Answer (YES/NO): NO